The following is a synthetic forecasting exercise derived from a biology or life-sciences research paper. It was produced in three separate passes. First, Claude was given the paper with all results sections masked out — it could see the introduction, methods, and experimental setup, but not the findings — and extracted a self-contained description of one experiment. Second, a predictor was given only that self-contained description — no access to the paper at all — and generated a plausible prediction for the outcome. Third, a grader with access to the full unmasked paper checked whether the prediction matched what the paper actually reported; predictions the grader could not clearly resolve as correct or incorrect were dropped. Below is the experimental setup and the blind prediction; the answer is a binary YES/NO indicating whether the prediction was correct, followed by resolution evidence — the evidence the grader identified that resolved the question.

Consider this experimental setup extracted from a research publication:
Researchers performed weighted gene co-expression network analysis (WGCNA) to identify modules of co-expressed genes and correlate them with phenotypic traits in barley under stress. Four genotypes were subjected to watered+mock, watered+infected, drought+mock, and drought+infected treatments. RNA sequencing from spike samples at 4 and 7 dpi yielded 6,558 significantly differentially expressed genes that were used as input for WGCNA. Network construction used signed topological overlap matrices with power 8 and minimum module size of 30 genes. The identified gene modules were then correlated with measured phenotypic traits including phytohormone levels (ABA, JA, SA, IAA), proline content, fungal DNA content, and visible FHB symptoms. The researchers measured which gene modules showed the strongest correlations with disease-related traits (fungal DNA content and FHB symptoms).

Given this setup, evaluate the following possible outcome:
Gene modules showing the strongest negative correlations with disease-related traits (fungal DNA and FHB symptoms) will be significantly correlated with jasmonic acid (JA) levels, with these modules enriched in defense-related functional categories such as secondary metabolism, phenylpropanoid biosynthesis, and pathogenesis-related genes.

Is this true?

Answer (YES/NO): NO